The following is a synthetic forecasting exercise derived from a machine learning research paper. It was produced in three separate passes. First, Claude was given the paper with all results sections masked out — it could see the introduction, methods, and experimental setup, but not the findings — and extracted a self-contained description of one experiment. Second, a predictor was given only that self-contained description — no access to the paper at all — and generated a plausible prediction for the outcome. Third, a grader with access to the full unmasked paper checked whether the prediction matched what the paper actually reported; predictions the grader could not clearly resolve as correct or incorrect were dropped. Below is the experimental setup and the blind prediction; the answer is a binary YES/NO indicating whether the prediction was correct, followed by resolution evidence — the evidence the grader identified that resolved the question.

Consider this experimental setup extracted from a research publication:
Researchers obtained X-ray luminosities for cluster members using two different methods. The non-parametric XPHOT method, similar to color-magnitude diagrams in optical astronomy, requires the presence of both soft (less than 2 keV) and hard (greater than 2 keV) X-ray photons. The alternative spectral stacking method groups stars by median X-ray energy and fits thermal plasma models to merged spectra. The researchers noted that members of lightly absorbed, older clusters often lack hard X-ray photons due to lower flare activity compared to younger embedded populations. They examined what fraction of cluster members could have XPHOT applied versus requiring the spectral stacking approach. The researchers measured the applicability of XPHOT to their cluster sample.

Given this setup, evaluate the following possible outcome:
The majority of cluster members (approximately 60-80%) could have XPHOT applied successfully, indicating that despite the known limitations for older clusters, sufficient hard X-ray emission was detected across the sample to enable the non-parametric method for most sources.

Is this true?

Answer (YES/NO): NO